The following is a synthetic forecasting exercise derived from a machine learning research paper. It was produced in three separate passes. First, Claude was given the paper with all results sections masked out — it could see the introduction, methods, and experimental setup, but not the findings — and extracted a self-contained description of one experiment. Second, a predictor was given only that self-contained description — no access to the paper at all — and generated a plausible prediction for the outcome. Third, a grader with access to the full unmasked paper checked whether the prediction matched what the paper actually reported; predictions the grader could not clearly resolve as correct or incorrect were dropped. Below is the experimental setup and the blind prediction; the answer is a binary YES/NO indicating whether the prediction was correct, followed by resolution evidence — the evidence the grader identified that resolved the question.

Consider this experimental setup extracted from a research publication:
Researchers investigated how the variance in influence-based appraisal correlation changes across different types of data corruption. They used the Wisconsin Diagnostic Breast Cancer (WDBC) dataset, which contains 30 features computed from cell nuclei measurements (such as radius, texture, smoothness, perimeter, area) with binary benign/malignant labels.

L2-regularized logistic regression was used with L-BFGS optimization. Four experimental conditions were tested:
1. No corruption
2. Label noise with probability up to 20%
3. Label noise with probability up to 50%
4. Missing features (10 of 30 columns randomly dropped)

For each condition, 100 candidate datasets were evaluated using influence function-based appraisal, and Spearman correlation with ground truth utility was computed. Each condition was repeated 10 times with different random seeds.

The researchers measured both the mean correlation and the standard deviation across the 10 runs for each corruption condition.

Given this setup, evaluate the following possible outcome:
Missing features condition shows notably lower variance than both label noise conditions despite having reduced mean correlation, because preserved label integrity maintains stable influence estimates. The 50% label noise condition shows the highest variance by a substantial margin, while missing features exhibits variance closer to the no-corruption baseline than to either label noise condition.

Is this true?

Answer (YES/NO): NO